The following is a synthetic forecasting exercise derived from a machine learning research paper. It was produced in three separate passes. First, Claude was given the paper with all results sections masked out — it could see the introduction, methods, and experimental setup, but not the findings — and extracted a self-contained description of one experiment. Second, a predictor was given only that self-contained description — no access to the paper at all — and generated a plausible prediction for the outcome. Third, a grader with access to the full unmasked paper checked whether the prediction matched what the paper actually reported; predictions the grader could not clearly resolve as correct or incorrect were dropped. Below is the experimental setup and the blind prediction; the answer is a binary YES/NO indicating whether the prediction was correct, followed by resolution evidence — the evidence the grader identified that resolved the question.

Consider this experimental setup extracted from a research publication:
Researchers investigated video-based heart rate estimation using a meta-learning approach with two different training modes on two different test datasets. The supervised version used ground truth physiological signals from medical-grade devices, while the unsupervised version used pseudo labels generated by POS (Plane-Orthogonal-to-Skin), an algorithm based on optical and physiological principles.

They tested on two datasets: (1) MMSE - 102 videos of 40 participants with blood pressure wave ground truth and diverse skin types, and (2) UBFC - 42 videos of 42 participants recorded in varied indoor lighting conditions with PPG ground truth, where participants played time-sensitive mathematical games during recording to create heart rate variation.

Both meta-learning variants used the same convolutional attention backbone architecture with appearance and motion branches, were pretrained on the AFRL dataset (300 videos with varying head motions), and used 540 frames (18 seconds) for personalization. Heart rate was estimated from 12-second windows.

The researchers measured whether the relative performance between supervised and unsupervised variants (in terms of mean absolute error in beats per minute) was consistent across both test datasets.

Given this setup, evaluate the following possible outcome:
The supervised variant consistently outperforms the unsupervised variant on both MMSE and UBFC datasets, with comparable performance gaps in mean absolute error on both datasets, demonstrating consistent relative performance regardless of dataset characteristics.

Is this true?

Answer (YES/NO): NO